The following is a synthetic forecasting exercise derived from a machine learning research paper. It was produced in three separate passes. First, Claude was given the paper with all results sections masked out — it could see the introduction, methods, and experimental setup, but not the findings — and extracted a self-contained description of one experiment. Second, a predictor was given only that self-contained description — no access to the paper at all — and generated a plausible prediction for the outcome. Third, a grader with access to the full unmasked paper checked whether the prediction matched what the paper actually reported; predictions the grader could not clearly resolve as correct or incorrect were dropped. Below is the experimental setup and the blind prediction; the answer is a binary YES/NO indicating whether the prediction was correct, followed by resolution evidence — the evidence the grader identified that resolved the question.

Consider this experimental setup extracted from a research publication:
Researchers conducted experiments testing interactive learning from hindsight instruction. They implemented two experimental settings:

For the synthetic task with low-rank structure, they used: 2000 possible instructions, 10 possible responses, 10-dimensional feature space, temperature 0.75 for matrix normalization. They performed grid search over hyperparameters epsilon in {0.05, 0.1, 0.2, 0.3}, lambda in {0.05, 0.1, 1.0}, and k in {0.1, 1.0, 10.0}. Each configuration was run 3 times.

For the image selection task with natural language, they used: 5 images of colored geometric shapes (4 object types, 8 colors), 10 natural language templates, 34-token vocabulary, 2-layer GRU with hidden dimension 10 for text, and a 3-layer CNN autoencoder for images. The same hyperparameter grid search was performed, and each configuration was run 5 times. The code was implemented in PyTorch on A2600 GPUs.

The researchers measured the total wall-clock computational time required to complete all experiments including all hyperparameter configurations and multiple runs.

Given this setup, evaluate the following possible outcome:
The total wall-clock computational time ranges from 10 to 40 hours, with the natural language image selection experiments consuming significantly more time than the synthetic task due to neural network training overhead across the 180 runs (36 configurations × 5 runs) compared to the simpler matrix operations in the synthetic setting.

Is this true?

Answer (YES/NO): NO